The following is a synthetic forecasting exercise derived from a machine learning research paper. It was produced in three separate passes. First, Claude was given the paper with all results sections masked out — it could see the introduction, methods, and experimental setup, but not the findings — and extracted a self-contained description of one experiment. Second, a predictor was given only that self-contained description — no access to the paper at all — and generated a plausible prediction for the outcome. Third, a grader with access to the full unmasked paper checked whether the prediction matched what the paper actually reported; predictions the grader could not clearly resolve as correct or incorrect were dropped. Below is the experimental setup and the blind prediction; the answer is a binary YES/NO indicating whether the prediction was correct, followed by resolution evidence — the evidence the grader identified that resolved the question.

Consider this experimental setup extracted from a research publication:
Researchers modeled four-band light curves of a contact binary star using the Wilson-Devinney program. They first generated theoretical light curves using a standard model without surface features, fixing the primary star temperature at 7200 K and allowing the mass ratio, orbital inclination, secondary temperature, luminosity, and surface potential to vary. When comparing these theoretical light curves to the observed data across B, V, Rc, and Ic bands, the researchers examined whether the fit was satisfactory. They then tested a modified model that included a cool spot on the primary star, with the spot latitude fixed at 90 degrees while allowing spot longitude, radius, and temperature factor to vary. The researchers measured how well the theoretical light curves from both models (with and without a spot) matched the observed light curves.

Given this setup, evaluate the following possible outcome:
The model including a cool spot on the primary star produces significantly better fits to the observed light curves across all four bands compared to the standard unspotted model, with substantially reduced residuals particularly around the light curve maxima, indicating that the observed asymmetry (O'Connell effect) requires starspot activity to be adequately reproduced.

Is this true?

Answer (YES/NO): YES